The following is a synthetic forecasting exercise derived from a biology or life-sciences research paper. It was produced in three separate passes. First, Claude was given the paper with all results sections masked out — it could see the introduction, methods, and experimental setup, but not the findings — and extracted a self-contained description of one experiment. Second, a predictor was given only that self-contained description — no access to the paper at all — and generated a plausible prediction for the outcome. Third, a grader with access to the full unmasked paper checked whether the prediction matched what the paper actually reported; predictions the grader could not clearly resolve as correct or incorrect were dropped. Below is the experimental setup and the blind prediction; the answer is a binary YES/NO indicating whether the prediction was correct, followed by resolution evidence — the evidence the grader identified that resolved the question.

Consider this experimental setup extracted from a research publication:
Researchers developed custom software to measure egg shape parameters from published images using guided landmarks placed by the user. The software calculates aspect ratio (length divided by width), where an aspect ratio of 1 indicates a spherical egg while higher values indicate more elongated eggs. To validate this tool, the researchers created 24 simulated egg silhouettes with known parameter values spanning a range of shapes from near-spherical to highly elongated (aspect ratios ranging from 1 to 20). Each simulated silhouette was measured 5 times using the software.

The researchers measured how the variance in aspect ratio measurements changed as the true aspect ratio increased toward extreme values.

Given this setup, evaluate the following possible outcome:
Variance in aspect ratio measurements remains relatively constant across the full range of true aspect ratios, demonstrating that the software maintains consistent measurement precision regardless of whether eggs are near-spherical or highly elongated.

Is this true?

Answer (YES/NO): NO